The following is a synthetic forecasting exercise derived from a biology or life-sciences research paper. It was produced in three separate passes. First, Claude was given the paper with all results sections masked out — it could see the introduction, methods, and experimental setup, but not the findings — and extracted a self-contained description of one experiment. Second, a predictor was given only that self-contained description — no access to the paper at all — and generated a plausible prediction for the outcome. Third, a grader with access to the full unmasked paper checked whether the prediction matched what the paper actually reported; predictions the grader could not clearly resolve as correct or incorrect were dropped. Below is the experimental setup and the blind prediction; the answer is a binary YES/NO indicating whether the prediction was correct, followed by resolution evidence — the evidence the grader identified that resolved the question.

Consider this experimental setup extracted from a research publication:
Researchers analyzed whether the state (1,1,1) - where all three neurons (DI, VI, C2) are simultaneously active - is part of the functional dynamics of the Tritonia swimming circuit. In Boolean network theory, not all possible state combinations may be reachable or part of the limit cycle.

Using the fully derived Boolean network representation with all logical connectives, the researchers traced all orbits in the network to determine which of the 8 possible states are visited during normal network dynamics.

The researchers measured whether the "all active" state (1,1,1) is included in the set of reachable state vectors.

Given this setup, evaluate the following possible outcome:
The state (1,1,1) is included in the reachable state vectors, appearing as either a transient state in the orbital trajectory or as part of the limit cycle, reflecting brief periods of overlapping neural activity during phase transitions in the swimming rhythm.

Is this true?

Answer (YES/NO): NO